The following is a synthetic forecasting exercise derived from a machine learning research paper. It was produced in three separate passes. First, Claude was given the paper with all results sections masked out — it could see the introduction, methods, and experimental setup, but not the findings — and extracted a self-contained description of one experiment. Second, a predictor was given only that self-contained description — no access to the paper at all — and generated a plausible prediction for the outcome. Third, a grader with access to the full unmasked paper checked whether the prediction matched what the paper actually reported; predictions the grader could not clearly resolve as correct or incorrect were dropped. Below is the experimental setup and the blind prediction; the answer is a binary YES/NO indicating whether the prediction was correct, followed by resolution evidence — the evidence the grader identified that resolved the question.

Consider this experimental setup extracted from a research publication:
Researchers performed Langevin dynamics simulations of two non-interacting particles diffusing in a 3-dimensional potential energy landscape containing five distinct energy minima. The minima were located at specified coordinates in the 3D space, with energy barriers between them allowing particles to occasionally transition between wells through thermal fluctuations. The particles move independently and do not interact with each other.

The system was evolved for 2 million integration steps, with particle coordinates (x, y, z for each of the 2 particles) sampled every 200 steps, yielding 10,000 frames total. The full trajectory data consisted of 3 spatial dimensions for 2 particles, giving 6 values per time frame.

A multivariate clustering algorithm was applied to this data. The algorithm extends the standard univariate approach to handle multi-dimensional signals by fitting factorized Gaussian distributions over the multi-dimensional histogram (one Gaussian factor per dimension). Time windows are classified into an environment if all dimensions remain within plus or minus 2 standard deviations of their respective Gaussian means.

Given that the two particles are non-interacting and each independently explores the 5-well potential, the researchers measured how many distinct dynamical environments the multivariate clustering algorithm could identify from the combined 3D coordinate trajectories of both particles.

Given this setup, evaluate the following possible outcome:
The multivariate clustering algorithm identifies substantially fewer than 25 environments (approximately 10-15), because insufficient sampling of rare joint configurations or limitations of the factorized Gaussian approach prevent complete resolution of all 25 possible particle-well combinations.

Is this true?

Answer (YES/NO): NO